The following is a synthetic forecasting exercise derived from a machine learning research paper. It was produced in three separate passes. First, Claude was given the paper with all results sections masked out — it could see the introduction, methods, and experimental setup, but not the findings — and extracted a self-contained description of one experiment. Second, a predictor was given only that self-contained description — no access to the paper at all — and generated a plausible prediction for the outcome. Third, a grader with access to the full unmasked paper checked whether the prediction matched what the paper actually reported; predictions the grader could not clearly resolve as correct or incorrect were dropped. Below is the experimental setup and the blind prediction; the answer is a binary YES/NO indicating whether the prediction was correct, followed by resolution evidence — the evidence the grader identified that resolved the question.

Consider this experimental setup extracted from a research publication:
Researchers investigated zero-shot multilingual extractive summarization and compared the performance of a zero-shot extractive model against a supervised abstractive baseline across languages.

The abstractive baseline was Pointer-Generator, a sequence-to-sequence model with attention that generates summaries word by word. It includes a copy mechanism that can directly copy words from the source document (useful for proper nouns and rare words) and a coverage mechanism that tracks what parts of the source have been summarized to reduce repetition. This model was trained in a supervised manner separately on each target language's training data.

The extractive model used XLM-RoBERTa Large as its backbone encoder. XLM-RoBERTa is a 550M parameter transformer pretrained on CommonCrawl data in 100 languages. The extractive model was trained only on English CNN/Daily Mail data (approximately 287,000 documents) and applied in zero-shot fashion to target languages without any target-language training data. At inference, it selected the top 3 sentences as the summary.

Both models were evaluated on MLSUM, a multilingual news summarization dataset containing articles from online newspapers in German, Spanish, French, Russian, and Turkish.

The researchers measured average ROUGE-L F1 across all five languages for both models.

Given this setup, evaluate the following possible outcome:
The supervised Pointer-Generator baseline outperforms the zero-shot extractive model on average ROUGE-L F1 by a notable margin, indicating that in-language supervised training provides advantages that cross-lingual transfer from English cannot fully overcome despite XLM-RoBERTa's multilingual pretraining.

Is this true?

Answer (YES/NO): NO